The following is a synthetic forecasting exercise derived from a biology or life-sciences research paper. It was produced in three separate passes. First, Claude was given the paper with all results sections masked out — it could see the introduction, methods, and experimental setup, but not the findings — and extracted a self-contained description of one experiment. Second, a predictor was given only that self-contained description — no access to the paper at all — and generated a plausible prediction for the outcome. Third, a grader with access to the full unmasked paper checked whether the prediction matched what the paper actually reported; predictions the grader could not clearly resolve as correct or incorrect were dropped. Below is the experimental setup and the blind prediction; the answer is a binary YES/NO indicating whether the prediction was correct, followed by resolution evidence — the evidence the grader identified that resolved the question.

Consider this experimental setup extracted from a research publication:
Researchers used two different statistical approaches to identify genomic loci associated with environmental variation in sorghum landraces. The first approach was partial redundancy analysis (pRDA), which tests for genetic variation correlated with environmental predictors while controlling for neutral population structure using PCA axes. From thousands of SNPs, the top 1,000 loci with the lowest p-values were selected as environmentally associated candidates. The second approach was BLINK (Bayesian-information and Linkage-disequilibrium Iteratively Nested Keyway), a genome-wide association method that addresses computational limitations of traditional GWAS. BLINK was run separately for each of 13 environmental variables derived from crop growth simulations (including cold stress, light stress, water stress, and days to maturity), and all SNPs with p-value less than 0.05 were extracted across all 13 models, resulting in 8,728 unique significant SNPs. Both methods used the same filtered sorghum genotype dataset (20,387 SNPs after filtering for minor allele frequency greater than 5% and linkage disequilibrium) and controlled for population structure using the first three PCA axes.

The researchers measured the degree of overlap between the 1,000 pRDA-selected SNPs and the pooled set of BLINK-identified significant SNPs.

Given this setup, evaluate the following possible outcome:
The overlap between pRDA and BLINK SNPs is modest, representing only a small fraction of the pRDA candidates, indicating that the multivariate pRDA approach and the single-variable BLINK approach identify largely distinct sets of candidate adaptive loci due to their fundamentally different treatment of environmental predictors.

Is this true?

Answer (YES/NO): NO